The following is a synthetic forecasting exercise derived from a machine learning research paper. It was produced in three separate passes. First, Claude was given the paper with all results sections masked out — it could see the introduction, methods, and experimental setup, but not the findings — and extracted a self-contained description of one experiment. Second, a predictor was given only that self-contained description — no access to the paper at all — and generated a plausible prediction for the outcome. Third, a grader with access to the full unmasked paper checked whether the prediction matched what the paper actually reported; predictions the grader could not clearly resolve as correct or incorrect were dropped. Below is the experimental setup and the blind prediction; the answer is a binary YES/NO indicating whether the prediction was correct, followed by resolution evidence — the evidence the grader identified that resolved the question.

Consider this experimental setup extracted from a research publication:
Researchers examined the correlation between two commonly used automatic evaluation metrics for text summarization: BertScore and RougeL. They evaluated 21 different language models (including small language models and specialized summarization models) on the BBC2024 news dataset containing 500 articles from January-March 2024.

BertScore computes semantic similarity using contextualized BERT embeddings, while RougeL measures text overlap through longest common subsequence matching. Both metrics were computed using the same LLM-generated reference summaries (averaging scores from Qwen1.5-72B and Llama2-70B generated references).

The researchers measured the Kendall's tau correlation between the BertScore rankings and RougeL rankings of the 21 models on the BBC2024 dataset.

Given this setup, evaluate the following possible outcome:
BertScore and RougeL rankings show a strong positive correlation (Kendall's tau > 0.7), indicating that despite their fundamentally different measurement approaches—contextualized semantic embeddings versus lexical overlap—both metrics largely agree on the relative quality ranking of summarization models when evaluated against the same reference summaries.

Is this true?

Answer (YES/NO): YES